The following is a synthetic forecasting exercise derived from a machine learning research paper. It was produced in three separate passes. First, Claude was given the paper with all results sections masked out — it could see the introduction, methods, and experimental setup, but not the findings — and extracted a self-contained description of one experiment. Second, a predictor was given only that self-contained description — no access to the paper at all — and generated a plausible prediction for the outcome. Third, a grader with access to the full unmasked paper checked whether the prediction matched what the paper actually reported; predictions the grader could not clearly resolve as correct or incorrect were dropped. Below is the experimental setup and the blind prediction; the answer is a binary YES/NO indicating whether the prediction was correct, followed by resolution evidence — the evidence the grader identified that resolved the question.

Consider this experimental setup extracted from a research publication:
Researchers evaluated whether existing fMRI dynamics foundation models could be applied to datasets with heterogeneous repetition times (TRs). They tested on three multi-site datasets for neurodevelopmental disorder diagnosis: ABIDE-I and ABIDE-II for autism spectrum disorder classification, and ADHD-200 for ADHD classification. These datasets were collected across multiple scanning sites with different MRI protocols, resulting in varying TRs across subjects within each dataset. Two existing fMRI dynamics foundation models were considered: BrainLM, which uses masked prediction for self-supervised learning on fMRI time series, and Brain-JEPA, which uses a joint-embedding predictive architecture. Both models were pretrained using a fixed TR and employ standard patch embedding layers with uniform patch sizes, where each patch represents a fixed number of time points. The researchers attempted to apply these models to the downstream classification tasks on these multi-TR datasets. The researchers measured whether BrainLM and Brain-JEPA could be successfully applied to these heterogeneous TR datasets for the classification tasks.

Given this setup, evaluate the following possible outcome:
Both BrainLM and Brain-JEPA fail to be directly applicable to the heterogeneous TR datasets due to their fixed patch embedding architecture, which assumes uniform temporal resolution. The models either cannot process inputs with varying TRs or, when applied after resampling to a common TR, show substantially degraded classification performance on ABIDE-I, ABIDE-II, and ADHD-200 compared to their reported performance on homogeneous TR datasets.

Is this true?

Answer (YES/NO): YES